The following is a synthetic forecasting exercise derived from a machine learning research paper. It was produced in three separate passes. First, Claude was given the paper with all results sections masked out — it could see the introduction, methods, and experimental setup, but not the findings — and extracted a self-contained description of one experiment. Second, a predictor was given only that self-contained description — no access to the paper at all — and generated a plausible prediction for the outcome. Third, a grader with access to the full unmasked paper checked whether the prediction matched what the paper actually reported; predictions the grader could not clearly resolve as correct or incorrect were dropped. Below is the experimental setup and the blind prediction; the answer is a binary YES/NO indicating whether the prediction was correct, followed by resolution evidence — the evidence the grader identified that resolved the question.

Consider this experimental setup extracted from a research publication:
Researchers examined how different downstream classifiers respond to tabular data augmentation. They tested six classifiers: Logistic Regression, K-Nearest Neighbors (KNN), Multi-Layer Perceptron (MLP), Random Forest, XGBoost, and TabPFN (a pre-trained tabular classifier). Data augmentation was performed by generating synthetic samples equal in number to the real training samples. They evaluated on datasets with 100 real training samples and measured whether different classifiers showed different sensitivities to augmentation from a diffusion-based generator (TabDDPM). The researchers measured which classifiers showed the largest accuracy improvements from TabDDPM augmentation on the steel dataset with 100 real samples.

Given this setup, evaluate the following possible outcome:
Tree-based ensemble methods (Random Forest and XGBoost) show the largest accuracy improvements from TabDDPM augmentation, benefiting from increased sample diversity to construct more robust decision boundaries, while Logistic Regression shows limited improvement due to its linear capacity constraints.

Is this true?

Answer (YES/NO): NO